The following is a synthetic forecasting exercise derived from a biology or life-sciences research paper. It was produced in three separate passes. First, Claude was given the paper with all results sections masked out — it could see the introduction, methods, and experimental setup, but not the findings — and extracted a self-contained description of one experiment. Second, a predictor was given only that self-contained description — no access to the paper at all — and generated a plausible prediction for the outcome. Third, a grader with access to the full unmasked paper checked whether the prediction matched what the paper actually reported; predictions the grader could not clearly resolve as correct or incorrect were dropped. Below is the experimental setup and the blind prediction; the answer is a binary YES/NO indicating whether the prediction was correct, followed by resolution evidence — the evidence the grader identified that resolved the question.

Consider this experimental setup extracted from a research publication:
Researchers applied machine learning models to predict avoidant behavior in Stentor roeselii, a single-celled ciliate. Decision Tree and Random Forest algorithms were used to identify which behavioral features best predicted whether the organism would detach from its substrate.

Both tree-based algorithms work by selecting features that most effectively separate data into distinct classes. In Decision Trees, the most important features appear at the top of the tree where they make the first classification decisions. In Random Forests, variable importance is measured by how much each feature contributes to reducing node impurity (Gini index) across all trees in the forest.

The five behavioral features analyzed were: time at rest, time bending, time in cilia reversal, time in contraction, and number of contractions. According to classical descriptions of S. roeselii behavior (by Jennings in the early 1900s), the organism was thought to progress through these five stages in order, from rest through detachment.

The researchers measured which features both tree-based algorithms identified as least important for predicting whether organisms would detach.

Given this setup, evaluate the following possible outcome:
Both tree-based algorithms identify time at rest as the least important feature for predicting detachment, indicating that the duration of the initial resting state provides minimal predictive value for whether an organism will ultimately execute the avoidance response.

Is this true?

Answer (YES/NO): NO